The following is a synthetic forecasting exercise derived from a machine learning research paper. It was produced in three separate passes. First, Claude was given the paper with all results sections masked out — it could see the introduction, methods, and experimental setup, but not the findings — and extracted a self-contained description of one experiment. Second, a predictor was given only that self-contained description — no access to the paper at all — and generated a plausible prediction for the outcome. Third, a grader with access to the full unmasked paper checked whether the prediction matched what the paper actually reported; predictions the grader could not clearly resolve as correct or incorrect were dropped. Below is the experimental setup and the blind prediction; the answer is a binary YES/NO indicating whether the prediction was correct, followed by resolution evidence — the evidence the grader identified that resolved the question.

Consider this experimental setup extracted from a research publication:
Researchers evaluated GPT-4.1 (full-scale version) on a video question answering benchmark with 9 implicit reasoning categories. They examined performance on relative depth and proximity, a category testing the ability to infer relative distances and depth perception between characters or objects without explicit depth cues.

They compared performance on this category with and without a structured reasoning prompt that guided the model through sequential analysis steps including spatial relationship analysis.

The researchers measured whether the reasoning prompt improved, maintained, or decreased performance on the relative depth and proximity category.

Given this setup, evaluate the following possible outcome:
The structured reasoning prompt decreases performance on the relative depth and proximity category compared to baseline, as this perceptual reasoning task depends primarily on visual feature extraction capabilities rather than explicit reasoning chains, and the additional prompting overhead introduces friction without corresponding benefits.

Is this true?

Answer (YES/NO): NO